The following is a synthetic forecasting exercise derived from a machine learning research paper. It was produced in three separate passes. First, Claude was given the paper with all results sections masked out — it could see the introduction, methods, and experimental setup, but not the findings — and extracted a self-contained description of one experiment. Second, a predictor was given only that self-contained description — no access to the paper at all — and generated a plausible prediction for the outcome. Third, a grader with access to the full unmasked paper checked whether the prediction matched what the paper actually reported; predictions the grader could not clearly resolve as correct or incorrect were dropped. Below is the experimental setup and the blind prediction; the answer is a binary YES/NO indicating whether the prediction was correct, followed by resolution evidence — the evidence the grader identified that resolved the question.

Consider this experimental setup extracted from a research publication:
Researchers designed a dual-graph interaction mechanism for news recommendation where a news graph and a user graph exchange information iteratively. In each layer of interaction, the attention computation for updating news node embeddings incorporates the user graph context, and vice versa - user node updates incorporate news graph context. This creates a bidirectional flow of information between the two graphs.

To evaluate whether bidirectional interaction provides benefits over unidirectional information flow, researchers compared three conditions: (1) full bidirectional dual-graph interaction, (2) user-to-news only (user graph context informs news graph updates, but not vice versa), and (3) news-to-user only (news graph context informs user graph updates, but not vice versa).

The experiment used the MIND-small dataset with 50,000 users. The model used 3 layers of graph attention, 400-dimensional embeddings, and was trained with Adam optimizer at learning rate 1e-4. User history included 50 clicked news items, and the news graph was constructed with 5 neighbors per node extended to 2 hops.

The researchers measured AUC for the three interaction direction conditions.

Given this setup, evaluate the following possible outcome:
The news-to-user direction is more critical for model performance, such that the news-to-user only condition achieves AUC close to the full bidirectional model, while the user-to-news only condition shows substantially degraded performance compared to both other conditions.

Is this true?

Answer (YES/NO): NO